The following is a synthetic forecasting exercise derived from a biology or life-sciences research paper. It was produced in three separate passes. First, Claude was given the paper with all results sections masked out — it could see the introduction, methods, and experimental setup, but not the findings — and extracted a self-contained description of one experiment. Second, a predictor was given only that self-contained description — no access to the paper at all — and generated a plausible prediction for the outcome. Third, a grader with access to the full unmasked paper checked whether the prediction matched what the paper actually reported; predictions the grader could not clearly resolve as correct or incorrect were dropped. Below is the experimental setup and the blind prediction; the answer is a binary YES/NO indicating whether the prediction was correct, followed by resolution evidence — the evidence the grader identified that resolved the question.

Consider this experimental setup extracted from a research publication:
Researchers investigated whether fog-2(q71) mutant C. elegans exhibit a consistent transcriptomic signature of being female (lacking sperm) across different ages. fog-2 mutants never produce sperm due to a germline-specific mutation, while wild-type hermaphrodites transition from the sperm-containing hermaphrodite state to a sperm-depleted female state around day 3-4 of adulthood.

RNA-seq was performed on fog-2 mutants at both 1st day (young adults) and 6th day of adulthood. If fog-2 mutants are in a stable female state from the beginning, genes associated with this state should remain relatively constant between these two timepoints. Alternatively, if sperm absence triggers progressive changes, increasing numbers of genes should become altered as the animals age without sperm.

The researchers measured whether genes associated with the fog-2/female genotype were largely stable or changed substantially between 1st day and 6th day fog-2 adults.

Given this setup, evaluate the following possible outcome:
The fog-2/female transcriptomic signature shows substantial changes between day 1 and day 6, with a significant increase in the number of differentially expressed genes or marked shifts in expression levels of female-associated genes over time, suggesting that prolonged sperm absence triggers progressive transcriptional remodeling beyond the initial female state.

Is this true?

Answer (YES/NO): NO